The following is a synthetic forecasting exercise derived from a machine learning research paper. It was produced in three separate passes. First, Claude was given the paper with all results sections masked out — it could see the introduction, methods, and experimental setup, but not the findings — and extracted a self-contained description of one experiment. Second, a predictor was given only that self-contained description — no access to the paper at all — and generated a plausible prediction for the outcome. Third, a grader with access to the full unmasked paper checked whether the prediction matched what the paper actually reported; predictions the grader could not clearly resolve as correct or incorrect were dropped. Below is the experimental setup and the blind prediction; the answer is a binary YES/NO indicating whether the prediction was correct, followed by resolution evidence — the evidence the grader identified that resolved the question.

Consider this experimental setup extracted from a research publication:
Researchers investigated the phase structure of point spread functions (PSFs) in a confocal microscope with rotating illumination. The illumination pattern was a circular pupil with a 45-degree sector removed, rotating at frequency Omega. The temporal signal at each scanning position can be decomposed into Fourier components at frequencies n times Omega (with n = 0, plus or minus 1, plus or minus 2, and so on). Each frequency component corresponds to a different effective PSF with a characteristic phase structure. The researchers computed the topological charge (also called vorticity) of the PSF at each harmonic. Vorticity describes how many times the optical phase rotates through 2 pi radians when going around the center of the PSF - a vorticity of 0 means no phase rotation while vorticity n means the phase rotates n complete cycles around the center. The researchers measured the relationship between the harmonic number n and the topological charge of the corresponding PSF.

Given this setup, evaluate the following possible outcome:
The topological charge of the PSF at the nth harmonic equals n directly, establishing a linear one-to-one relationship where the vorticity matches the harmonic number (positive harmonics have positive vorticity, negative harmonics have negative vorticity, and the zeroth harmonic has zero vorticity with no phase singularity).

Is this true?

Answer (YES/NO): YES